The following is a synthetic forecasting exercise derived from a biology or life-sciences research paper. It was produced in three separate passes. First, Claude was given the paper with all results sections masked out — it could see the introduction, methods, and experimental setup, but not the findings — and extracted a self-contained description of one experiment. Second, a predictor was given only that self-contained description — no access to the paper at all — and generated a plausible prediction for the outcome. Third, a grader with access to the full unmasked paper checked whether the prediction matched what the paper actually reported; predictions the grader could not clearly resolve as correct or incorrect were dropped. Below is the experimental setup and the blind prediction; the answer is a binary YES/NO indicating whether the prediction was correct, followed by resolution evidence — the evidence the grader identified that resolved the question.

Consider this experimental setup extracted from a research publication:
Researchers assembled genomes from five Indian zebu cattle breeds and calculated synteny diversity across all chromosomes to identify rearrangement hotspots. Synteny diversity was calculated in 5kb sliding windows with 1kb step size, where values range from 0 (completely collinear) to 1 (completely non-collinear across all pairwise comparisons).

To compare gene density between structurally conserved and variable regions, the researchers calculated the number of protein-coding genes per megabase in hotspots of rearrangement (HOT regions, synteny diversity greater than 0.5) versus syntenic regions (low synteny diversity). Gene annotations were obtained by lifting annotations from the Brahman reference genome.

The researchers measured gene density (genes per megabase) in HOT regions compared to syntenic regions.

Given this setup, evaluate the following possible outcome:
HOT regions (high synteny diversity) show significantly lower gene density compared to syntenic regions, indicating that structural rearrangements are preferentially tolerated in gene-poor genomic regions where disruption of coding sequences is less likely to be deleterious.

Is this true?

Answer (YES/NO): YES